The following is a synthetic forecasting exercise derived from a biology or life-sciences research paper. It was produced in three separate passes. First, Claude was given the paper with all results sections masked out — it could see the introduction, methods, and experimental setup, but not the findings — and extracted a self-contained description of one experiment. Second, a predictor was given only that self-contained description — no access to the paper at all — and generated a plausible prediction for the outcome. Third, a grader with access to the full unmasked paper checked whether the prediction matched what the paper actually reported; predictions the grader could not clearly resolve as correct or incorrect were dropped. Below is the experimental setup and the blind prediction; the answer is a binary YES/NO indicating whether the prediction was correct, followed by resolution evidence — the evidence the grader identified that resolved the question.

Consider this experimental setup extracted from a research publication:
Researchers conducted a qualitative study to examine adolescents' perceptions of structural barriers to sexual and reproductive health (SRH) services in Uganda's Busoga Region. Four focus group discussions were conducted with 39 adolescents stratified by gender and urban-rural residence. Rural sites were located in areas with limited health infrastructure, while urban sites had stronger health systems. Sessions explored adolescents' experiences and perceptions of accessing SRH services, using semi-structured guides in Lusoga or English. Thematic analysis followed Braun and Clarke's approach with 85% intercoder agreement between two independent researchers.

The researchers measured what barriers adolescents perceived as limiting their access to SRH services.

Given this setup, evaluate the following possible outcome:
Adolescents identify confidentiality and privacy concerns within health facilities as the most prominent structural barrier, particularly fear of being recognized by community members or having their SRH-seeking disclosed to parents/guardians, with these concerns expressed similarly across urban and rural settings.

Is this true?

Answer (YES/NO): NO